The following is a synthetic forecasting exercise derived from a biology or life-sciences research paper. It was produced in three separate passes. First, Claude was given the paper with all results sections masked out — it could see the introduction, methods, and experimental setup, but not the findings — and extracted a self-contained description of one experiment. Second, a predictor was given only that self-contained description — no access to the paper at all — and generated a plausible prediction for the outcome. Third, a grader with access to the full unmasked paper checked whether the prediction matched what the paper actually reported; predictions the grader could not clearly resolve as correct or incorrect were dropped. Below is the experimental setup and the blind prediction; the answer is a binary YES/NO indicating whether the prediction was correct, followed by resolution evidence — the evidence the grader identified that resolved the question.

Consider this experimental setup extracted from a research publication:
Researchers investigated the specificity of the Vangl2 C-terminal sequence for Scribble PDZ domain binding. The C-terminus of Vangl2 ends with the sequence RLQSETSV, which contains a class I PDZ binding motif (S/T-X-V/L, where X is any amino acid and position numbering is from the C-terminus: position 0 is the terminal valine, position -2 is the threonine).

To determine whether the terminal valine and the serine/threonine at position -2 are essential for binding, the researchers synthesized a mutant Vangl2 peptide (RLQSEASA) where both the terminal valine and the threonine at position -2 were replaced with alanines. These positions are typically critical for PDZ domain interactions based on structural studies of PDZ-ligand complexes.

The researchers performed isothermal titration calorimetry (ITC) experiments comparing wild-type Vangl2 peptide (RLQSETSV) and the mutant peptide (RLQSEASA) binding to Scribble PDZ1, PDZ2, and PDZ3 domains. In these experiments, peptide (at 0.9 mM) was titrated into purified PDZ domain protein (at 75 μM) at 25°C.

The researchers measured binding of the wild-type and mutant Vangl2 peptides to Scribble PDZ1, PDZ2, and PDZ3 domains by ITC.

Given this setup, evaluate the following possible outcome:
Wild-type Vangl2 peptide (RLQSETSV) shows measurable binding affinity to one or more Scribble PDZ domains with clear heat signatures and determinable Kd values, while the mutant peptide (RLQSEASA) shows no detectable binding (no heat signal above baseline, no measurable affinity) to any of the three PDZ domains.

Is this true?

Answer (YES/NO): YES